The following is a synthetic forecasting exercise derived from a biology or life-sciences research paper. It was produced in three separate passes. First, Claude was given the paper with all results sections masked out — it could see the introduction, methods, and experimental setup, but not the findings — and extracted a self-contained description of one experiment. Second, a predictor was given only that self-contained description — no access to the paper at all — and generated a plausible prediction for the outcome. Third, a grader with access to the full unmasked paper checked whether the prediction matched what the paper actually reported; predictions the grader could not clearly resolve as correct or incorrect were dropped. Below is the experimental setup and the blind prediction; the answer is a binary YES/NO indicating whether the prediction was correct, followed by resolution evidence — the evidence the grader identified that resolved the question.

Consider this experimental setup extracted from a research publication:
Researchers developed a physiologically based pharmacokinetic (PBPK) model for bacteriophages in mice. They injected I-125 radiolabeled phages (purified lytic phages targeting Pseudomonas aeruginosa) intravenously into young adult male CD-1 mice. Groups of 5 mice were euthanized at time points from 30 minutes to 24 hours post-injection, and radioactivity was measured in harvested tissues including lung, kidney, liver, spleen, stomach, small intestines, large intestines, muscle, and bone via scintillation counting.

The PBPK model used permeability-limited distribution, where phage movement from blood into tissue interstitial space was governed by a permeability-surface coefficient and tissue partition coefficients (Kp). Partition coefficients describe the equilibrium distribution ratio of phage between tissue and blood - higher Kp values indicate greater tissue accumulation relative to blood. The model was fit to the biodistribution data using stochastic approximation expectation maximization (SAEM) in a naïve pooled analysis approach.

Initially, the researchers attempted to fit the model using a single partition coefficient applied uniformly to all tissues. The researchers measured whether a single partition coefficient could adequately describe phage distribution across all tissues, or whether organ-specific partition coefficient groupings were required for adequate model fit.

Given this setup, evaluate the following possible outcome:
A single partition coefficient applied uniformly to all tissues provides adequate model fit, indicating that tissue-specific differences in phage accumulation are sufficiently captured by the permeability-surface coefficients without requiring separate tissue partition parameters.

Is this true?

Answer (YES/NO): NO